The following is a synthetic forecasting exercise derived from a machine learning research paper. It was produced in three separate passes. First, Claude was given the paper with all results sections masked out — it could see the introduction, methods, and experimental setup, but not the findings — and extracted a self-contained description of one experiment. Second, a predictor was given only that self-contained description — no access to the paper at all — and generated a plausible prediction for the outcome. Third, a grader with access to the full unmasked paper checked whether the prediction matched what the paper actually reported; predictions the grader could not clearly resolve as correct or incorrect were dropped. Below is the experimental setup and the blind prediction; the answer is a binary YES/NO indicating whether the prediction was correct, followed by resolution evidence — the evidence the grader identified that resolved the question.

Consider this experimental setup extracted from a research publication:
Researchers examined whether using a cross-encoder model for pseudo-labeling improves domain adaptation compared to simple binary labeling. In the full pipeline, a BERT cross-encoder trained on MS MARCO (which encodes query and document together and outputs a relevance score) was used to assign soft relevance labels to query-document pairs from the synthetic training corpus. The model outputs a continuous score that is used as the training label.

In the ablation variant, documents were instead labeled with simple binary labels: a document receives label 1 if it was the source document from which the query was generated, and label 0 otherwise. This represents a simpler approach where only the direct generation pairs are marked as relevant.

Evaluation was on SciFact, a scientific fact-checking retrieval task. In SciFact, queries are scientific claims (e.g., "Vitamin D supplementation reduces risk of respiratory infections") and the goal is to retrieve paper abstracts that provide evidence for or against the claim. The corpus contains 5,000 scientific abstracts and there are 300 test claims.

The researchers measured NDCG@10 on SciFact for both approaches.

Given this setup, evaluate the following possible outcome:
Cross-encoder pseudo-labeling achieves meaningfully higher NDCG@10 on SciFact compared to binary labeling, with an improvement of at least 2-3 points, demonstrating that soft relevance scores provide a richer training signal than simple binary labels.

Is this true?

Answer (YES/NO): NO